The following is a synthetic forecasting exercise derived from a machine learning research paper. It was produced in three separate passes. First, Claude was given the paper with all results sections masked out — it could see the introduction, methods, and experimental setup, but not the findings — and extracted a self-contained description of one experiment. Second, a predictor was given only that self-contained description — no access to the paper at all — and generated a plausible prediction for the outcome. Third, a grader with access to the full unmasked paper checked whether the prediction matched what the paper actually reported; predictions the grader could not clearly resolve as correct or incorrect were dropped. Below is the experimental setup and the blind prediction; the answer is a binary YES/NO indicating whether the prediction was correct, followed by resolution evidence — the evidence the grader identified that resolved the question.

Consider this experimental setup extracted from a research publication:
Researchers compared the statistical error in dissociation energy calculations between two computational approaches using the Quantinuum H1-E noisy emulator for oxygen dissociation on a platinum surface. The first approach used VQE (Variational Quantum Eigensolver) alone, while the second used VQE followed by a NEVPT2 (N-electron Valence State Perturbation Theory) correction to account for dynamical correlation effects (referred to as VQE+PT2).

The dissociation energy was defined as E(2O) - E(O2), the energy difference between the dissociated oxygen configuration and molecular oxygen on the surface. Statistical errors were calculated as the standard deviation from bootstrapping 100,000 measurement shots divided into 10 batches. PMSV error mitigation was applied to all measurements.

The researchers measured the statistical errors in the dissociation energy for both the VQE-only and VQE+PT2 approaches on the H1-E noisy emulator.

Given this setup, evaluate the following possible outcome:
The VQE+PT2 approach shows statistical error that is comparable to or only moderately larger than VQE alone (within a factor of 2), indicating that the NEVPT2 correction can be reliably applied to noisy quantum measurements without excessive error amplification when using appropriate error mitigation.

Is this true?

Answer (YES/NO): YES